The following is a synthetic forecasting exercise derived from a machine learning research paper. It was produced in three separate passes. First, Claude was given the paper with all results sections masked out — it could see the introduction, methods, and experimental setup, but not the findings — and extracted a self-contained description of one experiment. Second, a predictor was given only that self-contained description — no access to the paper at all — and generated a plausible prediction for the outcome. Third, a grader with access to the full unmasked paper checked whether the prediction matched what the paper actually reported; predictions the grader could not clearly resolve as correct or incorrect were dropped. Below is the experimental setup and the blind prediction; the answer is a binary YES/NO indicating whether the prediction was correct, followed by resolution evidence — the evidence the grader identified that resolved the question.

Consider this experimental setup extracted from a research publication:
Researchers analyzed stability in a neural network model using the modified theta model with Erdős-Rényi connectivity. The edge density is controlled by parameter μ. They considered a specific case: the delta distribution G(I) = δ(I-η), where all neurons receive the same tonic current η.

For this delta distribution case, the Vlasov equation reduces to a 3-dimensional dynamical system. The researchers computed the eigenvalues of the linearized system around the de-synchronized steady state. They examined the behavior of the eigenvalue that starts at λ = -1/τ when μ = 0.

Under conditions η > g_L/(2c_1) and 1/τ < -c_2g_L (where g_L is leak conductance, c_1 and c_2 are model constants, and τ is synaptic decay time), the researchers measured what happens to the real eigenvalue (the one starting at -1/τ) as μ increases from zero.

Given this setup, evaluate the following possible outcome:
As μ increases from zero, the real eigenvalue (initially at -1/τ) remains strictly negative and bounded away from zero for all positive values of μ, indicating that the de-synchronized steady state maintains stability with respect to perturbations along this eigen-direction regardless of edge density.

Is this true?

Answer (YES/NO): YES